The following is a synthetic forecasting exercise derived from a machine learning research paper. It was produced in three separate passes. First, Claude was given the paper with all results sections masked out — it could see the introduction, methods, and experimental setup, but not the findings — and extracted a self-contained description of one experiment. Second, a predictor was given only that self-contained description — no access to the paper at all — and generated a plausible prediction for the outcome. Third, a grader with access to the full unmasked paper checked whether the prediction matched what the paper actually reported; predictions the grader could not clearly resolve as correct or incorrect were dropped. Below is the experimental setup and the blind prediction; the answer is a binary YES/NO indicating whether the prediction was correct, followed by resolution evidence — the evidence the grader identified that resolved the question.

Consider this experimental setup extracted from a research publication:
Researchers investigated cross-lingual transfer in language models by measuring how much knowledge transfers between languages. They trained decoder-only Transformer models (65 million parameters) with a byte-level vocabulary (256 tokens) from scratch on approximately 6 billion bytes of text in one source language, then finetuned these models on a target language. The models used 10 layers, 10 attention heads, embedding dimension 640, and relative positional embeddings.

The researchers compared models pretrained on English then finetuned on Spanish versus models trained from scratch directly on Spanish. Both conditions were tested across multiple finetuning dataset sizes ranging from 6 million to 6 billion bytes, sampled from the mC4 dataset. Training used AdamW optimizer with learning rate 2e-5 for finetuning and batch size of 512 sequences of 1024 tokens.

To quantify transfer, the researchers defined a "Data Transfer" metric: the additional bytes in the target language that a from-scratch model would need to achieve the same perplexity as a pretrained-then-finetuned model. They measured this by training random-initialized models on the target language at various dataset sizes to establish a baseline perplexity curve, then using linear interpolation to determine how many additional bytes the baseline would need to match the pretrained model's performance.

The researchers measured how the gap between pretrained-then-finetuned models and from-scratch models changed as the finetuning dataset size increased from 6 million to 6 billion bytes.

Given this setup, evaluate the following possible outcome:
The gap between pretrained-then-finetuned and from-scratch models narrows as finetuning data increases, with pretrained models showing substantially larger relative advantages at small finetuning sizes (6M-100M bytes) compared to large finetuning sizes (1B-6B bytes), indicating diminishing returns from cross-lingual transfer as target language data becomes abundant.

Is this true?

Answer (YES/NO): YES